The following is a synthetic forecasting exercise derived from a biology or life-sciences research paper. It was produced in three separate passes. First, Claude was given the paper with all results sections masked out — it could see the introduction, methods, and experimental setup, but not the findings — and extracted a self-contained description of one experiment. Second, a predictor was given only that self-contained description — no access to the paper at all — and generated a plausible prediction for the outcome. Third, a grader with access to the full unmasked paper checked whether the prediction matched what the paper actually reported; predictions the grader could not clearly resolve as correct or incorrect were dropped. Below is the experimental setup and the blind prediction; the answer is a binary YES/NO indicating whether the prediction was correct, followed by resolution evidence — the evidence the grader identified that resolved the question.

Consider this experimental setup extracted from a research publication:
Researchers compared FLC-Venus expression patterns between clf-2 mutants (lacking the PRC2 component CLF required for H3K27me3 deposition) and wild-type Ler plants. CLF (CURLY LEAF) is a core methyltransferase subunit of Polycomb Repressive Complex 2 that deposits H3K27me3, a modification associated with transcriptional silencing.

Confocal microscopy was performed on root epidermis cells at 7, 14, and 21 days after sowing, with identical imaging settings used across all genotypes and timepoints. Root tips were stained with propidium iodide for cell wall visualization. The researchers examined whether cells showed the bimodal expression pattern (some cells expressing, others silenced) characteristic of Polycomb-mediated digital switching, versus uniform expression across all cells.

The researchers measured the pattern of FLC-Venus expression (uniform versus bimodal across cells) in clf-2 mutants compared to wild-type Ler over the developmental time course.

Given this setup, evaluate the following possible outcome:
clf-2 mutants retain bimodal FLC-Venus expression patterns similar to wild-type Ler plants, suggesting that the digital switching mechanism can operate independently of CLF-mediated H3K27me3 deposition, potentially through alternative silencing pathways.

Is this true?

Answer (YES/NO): NO